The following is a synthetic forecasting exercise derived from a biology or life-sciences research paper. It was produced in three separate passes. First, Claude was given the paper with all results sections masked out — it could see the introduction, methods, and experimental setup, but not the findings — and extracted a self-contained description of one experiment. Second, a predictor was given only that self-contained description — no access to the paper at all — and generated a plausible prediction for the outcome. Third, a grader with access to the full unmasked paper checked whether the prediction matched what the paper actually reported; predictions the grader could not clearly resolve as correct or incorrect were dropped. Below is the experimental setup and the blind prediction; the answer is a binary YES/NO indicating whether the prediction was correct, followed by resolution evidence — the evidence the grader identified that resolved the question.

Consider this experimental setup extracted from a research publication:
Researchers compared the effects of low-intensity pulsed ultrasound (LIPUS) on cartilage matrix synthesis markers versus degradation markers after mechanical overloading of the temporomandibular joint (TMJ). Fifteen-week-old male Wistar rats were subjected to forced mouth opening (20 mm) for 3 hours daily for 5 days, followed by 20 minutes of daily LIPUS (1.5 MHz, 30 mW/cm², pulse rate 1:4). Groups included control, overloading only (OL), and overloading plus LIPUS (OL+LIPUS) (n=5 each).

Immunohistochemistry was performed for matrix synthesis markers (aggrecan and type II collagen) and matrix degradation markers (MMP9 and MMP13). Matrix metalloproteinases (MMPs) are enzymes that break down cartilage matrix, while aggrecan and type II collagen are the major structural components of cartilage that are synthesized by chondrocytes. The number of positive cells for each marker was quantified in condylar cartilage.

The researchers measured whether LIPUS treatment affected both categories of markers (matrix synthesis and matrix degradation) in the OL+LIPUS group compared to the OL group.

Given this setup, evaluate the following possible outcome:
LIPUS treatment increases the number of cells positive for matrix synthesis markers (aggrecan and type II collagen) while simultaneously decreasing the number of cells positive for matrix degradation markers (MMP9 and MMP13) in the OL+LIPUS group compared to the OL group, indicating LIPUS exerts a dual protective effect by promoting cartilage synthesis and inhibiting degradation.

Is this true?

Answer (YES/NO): YES